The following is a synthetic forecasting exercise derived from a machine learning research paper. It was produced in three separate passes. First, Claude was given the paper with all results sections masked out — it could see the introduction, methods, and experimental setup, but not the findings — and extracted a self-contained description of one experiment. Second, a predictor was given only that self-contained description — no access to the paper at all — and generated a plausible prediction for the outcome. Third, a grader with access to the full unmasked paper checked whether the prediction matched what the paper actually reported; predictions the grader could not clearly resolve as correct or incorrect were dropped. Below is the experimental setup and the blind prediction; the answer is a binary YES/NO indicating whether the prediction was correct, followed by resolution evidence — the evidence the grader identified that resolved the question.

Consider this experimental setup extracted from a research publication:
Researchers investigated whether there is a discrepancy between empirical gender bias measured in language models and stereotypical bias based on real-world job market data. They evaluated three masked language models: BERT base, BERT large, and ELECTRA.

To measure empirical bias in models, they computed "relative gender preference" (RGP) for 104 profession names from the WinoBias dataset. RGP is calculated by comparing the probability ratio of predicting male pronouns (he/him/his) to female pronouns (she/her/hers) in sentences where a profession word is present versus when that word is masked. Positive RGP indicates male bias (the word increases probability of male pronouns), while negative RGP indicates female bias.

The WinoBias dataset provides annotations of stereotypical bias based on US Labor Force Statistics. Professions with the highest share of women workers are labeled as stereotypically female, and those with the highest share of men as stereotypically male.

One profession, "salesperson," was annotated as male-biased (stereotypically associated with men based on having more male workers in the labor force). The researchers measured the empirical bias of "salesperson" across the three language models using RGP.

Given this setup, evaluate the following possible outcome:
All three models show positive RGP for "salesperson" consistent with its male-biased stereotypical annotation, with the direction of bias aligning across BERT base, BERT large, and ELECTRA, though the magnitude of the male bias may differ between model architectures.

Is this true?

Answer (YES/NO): NO